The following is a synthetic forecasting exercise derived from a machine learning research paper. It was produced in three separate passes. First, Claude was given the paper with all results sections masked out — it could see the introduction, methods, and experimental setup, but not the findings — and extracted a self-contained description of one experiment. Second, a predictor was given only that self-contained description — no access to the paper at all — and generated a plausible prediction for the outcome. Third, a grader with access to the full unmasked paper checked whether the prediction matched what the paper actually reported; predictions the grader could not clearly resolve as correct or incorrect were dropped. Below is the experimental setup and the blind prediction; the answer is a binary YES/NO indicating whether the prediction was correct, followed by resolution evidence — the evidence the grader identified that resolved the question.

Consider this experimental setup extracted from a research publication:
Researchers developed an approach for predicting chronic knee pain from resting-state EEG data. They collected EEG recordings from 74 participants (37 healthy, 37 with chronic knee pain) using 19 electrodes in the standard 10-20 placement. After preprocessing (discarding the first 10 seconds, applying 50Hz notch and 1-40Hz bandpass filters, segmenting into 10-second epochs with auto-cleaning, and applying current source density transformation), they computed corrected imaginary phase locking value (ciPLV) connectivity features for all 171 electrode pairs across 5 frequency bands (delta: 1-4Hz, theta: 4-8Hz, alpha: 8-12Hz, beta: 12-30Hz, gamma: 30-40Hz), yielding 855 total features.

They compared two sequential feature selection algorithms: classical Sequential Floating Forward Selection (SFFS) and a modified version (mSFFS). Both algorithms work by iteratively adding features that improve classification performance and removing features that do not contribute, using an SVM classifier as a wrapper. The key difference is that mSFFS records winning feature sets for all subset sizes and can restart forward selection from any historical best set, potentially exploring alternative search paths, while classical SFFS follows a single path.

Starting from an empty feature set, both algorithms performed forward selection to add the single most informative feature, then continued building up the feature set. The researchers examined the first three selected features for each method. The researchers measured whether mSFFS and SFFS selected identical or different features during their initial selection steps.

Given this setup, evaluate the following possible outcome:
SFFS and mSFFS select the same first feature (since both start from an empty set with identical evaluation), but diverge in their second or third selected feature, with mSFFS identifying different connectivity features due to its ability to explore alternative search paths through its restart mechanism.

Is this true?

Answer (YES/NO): NO